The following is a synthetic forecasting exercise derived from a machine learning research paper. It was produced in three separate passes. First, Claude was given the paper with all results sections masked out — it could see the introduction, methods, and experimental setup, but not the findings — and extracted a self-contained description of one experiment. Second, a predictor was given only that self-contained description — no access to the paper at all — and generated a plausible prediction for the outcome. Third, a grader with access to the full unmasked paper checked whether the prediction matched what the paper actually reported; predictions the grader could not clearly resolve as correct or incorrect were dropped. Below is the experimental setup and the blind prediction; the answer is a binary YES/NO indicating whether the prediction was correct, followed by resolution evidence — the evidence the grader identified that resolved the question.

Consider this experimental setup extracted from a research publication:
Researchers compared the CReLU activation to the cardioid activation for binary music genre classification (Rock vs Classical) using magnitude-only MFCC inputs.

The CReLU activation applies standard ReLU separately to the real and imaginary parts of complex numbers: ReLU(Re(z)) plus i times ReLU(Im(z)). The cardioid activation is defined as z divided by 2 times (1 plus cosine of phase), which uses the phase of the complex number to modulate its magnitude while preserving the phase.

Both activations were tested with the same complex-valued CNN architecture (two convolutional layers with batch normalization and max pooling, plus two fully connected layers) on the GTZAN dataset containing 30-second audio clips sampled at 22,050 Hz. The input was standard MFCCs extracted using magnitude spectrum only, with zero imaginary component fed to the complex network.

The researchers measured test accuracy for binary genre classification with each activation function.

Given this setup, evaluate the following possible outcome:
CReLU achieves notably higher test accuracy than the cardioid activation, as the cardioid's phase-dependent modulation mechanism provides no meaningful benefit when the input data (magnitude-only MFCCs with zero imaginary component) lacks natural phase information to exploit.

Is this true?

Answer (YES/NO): NO